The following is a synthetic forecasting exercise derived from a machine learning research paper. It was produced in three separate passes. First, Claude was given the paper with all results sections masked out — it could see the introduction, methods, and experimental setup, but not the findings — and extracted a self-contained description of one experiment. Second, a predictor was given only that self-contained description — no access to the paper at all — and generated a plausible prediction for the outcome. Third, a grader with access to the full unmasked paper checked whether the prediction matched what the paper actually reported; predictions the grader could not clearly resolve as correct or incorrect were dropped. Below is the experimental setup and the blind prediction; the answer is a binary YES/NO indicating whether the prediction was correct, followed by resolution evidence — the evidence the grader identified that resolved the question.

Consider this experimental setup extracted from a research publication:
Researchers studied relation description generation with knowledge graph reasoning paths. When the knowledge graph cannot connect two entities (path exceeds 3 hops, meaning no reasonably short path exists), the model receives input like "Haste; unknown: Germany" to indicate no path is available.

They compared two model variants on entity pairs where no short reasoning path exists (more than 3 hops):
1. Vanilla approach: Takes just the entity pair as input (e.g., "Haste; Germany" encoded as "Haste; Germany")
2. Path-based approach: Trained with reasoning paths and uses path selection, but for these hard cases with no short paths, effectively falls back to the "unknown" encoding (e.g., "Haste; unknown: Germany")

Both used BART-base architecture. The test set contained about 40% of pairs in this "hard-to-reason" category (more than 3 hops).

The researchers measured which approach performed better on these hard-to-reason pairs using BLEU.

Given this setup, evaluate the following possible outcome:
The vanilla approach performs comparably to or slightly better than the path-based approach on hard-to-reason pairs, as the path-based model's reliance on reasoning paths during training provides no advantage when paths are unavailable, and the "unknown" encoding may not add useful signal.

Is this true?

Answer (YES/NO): NO